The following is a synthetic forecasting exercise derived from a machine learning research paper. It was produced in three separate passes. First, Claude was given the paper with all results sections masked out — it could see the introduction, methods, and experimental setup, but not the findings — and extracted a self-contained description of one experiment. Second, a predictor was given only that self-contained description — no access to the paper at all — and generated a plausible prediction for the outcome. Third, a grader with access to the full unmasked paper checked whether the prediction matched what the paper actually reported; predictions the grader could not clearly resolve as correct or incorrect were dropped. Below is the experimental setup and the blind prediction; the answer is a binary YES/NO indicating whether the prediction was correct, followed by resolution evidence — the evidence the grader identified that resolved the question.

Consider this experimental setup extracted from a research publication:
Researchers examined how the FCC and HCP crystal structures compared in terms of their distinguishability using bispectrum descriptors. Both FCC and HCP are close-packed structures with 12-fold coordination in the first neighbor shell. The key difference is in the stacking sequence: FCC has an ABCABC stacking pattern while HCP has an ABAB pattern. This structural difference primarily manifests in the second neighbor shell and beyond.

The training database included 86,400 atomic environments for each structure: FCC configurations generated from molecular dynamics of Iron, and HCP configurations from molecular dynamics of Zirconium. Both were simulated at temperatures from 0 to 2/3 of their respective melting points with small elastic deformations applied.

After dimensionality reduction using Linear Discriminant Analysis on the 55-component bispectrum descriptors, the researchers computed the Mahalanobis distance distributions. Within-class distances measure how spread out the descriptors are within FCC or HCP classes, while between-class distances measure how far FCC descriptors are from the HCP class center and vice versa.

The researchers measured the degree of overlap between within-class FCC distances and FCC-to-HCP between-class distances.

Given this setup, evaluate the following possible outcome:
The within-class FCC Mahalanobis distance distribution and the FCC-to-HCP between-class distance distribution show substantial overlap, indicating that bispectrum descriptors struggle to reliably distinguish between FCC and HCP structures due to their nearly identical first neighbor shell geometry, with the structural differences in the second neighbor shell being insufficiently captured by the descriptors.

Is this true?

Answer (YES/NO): NO